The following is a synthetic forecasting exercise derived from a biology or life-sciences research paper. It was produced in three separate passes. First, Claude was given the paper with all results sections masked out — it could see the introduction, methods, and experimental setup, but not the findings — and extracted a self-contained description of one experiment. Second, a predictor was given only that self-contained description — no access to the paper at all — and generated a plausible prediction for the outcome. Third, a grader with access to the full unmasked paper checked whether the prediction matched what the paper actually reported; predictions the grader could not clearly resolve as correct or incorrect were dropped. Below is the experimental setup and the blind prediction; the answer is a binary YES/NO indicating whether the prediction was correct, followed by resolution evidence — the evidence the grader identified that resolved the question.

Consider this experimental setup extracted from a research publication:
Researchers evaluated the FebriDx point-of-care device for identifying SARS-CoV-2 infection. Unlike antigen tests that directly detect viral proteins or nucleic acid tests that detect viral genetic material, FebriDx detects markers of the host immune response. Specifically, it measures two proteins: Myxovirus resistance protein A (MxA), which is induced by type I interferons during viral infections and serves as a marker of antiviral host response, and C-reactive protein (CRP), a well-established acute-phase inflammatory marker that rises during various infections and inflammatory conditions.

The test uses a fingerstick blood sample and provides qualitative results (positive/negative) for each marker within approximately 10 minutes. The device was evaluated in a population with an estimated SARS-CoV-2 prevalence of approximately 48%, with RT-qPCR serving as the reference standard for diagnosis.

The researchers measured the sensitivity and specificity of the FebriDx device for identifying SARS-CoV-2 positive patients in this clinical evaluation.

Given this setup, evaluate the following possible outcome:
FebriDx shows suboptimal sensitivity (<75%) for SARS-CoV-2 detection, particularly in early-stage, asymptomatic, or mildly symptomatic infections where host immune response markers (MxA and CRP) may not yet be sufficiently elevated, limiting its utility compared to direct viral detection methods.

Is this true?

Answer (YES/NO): NO